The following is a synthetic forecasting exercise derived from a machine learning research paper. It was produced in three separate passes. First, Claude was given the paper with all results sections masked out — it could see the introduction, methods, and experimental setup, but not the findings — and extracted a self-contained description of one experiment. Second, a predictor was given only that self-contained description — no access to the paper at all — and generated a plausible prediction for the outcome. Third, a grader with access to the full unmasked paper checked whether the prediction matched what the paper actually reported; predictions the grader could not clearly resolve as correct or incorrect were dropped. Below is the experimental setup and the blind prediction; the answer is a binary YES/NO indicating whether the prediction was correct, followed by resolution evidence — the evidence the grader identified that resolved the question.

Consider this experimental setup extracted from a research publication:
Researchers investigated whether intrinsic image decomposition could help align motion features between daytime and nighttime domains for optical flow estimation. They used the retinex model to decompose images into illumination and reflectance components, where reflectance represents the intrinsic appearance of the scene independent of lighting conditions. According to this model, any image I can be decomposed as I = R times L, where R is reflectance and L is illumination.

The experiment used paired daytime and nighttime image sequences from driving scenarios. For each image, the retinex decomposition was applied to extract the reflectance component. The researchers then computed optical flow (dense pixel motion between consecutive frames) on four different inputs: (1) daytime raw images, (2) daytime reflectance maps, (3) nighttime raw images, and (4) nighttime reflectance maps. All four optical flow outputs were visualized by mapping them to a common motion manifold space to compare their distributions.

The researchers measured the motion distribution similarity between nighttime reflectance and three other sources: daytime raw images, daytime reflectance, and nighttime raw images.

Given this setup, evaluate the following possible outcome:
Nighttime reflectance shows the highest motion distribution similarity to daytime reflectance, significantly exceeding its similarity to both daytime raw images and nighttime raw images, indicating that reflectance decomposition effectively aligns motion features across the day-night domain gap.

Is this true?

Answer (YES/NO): NO